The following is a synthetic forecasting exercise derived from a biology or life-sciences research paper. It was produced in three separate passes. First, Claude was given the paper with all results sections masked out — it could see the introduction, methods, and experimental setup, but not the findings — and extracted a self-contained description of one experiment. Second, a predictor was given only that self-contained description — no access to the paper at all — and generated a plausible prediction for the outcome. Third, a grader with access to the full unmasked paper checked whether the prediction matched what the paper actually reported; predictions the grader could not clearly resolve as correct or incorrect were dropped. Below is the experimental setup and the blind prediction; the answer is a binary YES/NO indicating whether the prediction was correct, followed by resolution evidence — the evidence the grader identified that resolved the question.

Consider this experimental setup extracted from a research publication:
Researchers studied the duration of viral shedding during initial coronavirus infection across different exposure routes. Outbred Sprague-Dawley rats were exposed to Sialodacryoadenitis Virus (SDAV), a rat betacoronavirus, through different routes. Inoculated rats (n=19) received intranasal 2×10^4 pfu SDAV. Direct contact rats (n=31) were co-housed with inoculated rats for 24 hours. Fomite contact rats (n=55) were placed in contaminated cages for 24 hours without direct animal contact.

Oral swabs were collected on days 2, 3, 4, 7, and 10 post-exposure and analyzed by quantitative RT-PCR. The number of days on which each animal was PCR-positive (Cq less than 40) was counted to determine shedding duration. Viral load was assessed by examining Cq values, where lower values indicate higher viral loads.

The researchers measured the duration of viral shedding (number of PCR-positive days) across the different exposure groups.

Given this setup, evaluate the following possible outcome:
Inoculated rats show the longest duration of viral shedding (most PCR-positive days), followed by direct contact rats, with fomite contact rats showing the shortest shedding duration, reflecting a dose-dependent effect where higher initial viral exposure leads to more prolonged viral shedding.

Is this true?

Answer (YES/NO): NO